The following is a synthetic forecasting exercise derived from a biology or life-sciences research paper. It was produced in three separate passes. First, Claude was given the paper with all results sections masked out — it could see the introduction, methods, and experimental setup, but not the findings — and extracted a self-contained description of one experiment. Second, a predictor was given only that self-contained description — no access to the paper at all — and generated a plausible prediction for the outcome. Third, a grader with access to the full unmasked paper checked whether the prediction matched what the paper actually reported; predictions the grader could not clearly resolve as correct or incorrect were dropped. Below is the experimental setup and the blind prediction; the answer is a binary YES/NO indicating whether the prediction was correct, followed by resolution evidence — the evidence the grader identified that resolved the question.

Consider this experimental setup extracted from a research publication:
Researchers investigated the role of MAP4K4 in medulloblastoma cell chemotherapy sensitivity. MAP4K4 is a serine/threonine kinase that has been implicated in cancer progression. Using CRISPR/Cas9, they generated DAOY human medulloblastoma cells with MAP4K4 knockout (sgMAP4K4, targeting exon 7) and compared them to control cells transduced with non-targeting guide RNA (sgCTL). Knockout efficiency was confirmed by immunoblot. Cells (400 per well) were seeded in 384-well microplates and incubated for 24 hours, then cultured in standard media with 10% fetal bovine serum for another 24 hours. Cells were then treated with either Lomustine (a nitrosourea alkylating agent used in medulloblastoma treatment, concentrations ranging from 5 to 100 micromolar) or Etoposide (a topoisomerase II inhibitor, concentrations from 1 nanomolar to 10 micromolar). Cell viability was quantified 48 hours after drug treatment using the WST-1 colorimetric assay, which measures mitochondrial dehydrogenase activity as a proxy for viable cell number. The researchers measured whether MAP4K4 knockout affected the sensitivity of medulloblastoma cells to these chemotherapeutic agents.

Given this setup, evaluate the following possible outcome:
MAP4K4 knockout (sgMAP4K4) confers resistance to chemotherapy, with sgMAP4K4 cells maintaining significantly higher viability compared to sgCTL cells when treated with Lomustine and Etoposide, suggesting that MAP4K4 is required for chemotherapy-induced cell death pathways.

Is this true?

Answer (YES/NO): NO